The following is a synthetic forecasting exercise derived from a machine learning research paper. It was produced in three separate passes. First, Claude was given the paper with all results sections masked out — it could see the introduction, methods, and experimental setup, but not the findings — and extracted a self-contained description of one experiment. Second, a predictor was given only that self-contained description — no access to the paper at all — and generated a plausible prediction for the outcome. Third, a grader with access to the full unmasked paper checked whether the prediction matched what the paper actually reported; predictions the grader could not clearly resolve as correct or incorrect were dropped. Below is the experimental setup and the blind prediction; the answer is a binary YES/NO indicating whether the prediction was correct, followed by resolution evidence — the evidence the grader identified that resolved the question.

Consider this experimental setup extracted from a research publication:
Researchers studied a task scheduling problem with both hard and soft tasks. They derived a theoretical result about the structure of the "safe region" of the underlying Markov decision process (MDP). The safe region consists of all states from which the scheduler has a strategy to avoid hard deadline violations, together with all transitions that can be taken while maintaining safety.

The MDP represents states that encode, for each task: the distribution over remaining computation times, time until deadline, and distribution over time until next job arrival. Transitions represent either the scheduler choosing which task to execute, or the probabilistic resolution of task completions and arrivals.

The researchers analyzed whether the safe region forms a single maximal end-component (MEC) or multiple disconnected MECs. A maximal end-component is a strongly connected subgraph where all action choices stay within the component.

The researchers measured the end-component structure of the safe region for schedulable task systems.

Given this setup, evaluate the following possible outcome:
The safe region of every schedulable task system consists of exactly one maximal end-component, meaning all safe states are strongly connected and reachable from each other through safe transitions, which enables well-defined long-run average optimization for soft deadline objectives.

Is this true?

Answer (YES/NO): YES